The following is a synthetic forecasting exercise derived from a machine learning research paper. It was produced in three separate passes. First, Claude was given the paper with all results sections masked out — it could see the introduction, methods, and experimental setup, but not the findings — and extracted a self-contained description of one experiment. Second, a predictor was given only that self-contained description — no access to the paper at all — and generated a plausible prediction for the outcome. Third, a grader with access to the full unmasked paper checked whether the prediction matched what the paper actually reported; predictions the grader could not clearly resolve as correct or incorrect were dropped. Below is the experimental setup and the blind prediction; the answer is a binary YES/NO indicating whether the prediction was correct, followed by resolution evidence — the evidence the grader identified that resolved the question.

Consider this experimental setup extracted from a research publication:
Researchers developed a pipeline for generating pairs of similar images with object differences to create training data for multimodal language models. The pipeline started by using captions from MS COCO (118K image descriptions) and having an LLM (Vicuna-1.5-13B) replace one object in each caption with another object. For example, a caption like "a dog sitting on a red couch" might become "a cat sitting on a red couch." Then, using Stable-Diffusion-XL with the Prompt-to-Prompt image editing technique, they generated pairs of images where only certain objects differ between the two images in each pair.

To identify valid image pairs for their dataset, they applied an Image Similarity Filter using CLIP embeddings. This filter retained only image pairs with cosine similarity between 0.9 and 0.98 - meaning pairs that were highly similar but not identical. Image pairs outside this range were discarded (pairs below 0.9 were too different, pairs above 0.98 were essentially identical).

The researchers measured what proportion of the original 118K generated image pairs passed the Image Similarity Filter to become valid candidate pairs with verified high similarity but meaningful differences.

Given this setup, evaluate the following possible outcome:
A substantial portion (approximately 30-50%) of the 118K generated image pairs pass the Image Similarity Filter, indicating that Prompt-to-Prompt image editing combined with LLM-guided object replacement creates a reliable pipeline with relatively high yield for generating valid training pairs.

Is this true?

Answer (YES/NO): YES